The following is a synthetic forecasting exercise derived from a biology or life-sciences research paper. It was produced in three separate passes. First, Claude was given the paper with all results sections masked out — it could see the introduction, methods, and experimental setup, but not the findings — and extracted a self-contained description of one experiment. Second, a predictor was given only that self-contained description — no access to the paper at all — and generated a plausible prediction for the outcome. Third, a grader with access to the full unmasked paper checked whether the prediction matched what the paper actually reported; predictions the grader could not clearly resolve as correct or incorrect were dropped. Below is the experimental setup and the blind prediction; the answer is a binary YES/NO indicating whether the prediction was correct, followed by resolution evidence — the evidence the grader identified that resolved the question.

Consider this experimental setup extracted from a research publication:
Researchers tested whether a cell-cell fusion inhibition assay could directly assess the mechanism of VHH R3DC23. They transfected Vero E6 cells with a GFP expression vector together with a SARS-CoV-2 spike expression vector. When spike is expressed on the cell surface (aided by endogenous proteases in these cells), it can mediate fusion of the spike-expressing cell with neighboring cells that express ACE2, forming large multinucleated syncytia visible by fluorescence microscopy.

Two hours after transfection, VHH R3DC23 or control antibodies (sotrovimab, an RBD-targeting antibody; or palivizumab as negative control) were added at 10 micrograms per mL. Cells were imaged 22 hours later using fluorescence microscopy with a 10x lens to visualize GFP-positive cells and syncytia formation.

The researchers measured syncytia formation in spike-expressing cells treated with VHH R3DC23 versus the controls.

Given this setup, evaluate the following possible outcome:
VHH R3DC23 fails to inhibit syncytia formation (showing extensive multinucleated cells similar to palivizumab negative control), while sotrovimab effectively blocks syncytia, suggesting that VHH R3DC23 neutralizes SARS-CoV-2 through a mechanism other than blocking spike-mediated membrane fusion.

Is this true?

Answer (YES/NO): NO